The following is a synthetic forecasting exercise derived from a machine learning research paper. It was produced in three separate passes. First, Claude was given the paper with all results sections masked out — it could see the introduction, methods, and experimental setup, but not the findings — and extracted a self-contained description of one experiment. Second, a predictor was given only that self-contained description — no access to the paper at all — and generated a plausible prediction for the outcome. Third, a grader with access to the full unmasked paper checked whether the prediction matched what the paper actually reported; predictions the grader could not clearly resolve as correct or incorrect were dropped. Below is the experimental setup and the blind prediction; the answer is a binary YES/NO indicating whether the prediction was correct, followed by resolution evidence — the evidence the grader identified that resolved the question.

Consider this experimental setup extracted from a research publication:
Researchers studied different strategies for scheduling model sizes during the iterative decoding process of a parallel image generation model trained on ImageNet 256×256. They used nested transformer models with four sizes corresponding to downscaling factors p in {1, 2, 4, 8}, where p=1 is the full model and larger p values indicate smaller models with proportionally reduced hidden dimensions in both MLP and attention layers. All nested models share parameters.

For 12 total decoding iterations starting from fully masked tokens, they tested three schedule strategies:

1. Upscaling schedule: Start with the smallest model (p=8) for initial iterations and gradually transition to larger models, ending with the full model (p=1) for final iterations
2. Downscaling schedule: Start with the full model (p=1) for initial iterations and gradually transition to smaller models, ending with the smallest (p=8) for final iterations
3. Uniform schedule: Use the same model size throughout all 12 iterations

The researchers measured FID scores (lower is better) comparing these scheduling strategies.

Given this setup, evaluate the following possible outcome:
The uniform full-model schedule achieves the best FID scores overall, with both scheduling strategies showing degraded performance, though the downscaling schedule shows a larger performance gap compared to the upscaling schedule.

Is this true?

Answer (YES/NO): YES